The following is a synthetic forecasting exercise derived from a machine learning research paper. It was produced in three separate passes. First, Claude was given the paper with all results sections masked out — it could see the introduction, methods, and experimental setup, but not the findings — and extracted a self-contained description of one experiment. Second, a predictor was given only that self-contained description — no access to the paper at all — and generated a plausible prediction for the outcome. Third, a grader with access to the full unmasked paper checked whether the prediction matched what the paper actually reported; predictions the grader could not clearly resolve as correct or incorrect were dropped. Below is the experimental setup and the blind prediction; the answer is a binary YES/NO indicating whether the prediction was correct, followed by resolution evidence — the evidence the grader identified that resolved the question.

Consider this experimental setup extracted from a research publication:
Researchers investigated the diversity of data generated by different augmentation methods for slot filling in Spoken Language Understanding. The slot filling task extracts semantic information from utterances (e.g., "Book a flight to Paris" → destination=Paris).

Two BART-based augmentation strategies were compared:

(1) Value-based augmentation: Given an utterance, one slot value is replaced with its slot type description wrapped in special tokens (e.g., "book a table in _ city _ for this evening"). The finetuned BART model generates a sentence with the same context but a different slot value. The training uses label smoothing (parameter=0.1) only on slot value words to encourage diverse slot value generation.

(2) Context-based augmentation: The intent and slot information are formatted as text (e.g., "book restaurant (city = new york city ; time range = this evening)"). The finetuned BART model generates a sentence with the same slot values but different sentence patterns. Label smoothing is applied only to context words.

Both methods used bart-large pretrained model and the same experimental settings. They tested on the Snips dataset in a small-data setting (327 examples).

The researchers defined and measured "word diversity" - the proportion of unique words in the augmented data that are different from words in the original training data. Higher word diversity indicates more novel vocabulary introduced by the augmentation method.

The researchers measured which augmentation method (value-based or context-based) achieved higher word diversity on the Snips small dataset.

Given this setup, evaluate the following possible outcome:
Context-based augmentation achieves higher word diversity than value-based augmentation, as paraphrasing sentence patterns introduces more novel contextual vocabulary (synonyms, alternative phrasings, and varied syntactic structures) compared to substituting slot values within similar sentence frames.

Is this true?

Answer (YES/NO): NO